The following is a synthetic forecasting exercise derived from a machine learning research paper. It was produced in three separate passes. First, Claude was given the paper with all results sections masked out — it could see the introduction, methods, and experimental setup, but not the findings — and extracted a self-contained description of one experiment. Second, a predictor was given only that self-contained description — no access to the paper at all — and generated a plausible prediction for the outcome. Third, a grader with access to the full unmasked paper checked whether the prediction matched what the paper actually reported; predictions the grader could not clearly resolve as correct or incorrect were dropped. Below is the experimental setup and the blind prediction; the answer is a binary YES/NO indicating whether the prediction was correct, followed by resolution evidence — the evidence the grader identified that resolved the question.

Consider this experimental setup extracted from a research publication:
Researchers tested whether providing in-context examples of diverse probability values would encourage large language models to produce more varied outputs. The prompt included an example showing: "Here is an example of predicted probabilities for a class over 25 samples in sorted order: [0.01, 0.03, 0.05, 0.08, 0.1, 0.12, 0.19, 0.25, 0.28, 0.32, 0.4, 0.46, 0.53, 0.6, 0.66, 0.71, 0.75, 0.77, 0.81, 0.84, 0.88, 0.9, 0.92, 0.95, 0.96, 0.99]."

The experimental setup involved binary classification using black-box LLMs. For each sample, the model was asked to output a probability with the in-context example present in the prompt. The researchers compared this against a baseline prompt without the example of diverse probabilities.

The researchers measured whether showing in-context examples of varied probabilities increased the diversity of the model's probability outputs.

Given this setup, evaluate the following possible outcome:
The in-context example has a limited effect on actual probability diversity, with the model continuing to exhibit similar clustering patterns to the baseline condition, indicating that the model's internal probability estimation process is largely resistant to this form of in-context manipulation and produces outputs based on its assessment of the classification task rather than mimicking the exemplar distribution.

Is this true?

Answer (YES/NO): YES